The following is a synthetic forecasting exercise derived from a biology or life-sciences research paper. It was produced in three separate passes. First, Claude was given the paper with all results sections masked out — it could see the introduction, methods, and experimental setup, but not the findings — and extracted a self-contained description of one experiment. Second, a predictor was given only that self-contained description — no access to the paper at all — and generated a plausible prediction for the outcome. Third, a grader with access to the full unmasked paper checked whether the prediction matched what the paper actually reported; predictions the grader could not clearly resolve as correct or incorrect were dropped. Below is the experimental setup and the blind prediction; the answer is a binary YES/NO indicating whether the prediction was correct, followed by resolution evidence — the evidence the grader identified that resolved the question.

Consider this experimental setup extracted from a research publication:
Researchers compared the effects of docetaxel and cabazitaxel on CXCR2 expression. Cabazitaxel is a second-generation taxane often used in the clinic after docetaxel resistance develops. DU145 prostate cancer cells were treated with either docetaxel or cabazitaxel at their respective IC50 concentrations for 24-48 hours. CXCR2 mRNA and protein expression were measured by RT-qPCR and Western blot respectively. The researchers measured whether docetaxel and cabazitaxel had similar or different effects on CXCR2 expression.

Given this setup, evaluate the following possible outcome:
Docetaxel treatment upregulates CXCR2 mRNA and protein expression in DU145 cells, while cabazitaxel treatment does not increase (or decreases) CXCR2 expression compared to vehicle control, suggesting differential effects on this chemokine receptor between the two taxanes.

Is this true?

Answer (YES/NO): NO